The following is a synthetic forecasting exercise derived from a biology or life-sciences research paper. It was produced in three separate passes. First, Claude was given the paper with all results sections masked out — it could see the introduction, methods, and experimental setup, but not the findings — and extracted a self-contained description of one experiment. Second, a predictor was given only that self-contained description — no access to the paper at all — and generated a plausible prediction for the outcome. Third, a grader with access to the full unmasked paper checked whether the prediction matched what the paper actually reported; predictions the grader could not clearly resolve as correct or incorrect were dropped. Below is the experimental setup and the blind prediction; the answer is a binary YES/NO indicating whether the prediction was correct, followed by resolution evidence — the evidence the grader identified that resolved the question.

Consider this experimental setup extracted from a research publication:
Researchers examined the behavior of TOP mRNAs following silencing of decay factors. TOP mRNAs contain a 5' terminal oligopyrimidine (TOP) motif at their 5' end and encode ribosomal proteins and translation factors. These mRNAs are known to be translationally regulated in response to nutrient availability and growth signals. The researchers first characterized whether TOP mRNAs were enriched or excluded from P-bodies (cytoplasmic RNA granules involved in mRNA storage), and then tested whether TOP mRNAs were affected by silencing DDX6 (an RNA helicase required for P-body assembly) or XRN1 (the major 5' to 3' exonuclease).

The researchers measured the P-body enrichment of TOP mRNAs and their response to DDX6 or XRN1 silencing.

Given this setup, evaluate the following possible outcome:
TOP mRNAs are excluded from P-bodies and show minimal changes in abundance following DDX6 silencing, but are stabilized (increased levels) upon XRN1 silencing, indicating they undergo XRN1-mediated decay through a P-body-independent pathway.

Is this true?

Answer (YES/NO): NO